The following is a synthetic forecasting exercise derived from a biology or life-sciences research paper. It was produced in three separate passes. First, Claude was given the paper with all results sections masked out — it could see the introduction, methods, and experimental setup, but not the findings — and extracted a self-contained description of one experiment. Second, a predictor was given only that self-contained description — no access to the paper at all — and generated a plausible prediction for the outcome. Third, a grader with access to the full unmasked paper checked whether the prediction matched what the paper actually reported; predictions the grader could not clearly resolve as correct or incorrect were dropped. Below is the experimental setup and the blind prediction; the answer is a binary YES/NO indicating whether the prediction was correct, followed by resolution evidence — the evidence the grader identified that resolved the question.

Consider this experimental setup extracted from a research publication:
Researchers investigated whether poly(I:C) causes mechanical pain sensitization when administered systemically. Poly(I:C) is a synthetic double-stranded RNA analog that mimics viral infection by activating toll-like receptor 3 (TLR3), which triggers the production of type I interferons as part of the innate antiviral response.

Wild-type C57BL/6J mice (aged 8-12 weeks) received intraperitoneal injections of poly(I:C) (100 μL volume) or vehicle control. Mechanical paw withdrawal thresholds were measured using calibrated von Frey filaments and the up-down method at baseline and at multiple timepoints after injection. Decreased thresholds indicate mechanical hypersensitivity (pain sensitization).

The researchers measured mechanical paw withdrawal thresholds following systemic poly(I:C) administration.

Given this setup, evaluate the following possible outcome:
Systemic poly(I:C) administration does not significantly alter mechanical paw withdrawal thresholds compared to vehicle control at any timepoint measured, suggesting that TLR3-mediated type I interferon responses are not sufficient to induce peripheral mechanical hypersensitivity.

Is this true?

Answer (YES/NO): NO